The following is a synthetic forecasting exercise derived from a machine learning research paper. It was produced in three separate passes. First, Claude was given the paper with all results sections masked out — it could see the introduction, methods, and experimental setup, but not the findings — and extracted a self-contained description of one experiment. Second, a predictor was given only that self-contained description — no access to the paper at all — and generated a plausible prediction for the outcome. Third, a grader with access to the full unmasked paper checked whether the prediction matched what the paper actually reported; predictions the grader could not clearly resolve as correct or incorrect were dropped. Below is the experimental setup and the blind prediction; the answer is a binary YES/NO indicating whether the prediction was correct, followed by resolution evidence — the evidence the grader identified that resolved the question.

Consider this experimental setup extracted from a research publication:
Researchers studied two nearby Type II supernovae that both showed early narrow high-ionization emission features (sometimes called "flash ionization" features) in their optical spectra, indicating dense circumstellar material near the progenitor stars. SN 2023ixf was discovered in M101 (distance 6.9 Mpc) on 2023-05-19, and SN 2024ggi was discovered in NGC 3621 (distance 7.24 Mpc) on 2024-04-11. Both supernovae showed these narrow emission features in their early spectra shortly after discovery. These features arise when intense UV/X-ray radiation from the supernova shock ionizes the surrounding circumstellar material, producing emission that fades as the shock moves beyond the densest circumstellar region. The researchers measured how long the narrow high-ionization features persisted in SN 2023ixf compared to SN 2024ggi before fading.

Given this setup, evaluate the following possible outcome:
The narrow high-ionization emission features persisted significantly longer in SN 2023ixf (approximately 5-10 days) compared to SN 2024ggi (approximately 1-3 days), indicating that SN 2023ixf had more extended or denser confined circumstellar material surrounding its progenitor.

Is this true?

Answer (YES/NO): YES